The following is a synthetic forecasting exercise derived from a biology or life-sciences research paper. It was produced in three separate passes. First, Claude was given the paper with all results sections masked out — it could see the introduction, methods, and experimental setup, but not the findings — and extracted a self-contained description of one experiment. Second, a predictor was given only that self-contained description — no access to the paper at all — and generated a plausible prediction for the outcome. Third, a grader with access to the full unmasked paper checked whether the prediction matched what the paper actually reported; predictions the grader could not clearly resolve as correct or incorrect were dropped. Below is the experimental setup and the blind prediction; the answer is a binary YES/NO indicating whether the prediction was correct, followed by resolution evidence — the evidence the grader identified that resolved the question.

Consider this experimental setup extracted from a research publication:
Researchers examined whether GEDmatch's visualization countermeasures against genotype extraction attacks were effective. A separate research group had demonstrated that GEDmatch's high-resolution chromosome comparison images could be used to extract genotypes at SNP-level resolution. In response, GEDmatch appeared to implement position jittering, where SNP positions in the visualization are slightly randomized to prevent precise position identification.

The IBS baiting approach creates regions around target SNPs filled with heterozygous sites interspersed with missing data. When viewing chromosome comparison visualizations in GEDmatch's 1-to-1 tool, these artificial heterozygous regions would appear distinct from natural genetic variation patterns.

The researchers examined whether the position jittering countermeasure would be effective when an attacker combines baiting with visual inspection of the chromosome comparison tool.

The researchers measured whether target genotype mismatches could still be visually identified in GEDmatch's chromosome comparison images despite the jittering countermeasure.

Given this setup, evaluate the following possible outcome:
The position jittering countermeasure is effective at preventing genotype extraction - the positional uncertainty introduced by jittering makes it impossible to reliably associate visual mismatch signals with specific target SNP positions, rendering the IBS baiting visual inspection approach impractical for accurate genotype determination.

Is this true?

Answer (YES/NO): NO